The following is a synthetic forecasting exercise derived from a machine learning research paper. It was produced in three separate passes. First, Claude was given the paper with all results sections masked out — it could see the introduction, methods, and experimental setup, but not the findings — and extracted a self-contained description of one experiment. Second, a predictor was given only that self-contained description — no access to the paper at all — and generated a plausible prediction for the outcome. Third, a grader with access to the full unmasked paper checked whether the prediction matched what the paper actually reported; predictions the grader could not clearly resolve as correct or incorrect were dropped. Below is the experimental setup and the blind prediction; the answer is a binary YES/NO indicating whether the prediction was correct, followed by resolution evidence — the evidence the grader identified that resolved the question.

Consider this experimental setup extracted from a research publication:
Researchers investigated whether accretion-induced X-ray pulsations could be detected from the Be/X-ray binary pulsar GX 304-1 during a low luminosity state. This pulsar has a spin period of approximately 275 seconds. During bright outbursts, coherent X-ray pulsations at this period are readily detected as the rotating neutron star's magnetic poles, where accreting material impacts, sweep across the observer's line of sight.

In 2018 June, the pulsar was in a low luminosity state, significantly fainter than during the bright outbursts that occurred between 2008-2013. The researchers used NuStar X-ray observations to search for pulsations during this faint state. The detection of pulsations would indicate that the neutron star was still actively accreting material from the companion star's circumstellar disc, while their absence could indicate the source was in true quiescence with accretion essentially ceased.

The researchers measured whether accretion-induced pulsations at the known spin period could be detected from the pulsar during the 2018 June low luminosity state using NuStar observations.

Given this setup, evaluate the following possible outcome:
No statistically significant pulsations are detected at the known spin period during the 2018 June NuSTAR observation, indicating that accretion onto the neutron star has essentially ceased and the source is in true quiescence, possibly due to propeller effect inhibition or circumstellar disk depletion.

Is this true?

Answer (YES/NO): NO